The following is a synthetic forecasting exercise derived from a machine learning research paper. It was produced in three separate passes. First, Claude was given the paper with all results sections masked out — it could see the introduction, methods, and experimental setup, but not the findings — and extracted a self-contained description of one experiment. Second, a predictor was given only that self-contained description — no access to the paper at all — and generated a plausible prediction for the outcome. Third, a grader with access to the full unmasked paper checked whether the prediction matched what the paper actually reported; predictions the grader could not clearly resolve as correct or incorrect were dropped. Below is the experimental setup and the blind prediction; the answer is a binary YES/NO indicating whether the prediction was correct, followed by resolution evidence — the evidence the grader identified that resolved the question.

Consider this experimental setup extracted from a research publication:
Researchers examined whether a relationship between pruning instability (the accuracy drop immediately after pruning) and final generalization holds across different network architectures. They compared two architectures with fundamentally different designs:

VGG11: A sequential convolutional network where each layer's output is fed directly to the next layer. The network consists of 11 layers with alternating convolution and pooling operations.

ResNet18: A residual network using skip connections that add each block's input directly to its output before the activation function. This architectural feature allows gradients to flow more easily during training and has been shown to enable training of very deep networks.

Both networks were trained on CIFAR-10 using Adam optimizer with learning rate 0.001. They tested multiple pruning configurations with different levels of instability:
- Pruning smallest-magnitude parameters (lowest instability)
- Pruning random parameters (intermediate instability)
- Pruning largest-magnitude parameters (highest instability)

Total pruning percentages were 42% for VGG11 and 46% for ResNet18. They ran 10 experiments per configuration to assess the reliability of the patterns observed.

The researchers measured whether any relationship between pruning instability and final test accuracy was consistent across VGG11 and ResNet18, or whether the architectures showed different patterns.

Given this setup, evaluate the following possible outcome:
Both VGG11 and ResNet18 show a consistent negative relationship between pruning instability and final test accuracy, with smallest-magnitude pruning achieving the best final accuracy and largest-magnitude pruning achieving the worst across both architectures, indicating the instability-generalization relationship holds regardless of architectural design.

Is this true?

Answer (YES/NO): NO